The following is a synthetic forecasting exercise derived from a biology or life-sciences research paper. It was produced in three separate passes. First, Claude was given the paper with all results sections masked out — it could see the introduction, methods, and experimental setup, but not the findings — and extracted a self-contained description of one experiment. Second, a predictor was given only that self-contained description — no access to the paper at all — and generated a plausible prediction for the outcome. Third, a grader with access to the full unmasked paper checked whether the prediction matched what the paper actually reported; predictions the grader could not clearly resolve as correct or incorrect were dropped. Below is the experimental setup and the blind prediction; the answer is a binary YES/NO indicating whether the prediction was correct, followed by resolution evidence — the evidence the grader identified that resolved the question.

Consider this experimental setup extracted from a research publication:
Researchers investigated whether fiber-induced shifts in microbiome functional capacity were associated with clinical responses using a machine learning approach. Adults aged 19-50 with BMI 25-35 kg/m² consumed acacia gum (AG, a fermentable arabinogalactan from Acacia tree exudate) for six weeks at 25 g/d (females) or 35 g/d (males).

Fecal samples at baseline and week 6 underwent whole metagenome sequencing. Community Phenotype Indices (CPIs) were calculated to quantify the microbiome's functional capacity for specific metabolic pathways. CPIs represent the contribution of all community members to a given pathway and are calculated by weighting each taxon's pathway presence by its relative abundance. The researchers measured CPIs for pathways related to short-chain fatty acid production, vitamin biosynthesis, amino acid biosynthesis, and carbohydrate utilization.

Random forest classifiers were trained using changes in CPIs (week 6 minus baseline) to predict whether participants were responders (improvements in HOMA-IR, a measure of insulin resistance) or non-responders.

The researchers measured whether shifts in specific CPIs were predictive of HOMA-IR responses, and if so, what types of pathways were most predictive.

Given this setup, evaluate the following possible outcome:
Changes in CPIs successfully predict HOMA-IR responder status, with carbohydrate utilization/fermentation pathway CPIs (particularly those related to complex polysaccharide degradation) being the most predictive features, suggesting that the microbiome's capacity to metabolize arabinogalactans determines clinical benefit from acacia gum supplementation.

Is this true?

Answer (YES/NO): NO